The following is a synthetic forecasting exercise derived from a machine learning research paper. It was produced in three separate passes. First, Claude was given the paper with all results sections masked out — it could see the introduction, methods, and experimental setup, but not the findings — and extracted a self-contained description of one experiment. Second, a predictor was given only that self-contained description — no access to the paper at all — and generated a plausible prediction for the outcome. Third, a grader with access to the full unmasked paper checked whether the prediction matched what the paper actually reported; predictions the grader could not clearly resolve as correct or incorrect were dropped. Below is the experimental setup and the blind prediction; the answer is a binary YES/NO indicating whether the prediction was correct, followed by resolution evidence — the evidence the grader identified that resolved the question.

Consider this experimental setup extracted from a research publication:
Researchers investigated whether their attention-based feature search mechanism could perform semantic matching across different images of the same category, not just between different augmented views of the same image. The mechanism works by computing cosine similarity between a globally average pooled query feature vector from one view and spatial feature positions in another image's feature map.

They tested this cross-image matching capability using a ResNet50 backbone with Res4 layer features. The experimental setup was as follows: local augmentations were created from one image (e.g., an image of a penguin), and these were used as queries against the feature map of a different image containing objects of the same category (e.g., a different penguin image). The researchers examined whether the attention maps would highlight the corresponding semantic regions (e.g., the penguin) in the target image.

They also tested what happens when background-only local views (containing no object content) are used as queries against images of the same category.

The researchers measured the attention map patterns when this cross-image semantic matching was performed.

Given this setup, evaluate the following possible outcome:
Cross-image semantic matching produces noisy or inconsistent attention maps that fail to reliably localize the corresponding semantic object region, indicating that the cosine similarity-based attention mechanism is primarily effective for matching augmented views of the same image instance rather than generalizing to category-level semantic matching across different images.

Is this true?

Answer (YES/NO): NO